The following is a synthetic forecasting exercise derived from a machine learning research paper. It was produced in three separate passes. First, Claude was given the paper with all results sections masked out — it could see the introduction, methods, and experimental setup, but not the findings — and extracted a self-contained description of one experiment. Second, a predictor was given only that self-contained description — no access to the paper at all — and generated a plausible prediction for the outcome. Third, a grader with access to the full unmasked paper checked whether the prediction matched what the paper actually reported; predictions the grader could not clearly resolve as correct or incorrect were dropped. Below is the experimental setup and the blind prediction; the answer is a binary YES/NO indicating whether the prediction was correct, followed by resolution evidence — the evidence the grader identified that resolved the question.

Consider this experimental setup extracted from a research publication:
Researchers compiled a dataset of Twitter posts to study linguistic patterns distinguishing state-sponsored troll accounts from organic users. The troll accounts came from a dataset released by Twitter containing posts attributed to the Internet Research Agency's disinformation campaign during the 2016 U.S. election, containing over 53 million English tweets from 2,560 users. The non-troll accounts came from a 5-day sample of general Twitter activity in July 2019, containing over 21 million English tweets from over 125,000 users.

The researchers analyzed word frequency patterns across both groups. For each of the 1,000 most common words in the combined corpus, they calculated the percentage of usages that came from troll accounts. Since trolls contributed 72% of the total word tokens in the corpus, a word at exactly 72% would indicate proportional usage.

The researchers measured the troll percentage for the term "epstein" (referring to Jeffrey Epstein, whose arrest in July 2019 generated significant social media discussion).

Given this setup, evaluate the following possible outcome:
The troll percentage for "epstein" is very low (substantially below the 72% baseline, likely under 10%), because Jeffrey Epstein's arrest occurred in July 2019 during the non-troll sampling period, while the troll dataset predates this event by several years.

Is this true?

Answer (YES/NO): YES